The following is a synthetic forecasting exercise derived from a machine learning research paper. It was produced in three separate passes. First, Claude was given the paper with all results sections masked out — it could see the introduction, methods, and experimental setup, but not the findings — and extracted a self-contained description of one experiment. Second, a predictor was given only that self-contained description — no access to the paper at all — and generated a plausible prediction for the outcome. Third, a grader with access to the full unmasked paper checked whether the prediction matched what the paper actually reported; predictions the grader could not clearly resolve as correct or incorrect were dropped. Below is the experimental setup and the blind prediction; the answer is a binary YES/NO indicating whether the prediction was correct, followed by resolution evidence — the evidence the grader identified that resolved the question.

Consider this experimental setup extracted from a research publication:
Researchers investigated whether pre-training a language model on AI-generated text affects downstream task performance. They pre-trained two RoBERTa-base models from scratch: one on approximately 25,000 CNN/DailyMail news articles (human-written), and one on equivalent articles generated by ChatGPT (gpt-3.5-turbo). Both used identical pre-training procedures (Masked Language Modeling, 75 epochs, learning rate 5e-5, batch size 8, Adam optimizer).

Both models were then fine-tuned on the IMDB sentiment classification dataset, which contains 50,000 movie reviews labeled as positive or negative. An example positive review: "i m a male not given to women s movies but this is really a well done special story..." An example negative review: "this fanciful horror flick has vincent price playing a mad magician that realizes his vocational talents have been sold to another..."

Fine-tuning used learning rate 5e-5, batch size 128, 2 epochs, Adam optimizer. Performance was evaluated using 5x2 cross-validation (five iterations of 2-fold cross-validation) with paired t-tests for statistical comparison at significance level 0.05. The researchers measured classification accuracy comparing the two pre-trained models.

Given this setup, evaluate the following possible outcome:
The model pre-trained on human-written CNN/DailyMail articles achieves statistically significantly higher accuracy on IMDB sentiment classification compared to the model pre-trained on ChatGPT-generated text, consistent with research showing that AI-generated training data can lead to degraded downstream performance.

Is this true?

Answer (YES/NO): NO